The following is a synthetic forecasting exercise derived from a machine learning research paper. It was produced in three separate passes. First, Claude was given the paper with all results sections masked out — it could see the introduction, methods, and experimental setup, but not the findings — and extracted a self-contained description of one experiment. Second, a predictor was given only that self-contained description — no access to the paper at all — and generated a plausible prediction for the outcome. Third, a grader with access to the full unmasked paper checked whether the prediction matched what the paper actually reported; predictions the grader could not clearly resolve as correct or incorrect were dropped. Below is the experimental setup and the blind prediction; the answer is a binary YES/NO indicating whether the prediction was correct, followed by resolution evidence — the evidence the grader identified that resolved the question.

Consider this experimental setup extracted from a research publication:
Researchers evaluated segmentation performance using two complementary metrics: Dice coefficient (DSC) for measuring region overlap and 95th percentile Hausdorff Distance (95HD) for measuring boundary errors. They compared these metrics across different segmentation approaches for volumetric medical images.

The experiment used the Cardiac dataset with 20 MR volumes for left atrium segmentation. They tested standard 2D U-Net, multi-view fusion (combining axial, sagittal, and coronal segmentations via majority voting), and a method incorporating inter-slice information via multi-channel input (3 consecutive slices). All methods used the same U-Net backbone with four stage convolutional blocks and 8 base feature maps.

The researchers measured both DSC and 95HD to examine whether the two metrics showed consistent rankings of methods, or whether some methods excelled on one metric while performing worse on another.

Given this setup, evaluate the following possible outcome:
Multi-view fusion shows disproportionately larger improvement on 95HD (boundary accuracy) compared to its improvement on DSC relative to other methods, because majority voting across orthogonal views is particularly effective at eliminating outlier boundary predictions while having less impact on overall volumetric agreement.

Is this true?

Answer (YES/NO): NO